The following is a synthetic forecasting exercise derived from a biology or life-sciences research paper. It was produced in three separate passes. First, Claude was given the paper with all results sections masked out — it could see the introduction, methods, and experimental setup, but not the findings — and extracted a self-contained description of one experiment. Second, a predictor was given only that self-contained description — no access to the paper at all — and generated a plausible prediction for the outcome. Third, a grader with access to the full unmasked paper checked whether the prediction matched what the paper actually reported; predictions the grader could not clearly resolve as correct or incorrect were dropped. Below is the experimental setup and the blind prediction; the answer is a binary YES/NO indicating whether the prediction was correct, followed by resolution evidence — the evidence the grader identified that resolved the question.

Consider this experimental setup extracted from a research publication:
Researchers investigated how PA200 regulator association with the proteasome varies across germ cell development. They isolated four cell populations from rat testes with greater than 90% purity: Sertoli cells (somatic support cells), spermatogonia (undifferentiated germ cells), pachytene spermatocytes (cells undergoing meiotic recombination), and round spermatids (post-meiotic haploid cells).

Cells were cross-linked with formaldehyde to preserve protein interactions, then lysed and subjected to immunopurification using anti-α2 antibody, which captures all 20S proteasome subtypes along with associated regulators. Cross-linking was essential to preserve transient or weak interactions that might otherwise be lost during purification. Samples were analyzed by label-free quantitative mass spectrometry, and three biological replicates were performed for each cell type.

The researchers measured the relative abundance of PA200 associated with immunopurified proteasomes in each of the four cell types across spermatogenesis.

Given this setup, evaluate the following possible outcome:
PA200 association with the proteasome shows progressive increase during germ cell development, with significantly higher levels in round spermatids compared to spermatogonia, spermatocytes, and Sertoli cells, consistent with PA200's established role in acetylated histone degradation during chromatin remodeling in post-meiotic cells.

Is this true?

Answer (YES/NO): NO